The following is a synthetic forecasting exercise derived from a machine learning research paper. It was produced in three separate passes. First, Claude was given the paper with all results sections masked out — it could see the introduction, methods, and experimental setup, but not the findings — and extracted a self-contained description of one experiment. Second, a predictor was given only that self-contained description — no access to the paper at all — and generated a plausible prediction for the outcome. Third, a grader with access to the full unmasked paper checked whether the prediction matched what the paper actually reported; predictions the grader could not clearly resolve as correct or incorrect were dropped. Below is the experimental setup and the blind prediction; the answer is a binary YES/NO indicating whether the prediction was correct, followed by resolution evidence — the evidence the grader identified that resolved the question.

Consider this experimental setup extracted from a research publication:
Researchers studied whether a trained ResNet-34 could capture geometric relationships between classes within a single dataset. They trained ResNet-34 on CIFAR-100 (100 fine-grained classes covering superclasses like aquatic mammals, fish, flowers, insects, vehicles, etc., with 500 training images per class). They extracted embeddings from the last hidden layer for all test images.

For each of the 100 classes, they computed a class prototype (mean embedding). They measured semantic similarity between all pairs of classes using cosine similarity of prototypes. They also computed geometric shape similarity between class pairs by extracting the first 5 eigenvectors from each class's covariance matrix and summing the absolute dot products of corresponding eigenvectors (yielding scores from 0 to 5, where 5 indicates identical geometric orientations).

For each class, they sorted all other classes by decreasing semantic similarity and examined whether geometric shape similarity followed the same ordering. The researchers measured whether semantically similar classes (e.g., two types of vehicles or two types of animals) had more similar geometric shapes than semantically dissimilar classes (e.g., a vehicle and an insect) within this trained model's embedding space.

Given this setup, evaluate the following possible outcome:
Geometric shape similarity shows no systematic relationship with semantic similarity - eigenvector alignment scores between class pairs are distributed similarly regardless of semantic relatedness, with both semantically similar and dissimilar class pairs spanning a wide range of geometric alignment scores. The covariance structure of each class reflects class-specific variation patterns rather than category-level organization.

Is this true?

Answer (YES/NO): NO